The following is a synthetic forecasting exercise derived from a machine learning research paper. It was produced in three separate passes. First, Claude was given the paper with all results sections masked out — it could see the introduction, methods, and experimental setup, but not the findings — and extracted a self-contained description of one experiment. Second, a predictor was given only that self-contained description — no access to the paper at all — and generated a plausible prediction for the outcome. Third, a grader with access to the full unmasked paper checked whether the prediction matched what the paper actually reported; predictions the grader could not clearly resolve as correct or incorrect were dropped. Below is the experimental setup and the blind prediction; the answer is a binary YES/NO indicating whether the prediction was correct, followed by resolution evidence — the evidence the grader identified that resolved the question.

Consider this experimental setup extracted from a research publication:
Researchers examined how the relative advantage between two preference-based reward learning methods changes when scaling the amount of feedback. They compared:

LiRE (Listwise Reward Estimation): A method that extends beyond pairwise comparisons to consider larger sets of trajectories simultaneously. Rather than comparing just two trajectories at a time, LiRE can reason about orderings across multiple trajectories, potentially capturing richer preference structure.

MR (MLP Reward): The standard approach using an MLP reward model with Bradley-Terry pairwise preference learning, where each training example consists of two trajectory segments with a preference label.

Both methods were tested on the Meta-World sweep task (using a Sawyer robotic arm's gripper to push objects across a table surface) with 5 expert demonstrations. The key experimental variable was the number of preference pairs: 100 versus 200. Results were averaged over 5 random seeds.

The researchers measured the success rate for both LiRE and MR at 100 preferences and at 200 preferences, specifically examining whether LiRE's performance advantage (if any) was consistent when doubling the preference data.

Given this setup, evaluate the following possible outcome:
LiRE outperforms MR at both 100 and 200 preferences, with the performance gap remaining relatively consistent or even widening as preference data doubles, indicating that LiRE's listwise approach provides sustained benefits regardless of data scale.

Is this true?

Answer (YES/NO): YES